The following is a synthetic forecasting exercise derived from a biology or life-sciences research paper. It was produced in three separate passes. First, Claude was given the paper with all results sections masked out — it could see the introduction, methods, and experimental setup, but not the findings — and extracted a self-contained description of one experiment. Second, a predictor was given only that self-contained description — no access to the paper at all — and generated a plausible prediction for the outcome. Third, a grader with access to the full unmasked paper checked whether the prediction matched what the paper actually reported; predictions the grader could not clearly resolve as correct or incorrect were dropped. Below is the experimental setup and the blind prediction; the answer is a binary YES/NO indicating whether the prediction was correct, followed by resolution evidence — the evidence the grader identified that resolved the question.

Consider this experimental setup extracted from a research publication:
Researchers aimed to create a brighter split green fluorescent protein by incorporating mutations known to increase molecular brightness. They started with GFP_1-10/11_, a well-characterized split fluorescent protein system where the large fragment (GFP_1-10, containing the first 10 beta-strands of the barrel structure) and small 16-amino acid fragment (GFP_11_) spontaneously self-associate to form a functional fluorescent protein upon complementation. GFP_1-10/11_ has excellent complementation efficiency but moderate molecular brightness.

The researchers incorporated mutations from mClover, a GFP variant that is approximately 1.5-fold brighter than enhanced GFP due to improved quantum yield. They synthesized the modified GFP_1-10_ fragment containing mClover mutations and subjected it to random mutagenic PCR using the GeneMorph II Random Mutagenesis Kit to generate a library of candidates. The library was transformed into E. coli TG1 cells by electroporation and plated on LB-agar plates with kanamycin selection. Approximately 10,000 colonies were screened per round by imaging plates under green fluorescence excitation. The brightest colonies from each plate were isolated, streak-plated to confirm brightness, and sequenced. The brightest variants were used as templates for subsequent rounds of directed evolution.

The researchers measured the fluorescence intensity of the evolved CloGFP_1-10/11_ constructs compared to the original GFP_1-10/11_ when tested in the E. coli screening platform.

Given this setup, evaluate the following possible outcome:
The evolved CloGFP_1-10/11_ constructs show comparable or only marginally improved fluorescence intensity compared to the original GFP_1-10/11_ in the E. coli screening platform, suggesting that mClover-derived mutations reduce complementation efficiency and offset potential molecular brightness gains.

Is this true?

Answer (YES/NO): YES